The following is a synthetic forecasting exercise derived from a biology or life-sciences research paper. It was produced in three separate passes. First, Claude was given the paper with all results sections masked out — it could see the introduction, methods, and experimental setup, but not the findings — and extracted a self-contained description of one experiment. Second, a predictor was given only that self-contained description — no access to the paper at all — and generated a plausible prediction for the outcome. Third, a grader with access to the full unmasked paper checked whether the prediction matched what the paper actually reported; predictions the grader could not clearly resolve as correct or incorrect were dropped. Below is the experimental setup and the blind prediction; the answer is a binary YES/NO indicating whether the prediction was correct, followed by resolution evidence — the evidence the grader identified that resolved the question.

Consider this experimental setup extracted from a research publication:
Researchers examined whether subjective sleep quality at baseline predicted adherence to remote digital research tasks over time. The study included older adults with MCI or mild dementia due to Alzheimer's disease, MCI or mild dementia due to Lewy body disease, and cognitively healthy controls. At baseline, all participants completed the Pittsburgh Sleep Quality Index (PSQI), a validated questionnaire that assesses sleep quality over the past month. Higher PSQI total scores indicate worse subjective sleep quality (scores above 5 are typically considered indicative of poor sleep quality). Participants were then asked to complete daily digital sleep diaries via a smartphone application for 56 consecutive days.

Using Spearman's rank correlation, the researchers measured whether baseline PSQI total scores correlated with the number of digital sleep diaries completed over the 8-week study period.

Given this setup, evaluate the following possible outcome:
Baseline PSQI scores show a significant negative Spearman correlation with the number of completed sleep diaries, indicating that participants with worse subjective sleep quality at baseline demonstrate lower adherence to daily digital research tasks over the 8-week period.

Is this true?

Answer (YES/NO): NO